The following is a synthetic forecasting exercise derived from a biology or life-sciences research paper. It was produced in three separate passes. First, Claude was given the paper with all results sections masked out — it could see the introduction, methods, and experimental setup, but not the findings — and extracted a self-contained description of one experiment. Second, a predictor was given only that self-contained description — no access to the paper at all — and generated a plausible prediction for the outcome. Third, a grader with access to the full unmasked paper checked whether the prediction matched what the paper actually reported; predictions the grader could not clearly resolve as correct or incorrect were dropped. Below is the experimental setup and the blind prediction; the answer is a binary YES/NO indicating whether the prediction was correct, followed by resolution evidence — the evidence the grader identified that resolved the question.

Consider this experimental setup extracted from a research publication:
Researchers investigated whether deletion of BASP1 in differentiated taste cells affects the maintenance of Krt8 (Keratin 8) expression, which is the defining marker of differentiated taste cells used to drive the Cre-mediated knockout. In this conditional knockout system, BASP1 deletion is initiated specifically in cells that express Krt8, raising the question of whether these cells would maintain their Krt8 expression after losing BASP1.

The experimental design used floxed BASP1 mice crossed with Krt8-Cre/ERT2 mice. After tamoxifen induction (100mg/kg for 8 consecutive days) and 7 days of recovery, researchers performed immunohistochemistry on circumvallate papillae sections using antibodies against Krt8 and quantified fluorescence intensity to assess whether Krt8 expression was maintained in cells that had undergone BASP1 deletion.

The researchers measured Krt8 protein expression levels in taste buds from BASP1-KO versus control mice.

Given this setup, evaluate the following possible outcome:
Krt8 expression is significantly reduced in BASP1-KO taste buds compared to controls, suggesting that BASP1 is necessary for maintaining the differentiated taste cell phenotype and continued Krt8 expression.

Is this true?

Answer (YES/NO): NO